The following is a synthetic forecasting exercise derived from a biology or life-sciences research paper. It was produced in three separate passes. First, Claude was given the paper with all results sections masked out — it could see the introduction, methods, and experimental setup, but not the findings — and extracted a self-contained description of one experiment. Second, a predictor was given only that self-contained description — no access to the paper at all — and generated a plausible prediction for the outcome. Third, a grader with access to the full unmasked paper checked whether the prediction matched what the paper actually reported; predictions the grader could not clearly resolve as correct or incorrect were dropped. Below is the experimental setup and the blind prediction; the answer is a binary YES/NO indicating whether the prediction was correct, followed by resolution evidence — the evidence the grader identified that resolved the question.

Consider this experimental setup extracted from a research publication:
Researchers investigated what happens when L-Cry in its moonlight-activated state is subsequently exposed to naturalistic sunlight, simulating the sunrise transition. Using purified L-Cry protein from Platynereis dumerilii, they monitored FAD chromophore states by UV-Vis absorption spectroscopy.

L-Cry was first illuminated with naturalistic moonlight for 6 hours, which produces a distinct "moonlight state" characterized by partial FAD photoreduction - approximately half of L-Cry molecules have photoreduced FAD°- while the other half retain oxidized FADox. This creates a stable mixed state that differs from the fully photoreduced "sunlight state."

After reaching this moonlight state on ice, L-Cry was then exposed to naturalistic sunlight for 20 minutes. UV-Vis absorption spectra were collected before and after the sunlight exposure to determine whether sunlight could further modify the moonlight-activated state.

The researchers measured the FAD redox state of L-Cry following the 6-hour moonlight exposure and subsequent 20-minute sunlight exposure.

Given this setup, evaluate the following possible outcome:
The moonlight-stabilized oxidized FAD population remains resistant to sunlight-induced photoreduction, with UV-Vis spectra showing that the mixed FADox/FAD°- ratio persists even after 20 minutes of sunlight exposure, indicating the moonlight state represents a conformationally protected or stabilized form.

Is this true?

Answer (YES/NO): NO